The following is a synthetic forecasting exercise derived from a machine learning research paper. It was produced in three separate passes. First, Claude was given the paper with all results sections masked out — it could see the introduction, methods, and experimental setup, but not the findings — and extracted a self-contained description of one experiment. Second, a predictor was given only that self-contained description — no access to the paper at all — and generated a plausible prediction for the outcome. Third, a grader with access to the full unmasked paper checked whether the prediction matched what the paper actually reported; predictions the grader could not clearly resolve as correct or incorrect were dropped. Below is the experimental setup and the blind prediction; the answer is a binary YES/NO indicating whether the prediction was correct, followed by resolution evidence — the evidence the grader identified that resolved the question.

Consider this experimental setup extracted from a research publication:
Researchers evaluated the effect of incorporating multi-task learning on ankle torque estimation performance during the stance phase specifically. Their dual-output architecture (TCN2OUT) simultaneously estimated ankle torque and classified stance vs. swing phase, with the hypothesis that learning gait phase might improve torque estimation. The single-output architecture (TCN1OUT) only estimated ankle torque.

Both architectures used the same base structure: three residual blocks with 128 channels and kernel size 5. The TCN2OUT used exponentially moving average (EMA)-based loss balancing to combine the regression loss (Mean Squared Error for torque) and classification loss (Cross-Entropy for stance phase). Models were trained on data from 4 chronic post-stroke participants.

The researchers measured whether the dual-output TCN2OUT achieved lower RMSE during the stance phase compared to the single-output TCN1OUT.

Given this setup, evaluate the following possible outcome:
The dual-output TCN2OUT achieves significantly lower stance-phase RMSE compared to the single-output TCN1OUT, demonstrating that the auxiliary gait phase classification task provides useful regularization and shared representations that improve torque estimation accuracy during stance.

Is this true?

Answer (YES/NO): NO